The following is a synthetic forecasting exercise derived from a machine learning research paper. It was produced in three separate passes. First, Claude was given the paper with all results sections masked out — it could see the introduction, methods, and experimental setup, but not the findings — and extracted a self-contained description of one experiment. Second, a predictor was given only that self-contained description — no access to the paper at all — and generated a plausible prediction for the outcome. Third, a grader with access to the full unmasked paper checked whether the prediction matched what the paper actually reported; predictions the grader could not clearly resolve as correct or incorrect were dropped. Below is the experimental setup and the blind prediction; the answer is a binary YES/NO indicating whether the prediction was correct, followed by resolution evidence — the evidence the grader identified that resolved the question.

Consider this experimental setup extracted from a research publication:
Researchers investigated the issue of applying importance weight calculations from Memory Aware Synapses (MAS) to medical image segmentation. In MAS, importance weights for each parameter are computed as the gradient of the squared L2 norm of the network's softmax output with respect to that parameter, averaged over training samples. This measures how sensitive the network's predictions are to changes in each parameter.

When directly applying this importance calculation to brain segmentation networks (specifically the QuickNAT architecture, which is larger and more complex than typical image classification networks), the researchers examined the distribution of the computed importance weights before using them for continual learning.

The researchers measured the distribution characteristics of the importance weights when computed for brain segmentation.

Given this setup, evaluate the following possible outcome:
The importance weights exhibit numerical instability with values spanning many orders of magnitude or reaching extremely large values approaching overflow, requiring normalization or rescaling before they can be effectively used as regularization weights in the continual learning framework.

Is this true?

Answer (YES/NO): NO